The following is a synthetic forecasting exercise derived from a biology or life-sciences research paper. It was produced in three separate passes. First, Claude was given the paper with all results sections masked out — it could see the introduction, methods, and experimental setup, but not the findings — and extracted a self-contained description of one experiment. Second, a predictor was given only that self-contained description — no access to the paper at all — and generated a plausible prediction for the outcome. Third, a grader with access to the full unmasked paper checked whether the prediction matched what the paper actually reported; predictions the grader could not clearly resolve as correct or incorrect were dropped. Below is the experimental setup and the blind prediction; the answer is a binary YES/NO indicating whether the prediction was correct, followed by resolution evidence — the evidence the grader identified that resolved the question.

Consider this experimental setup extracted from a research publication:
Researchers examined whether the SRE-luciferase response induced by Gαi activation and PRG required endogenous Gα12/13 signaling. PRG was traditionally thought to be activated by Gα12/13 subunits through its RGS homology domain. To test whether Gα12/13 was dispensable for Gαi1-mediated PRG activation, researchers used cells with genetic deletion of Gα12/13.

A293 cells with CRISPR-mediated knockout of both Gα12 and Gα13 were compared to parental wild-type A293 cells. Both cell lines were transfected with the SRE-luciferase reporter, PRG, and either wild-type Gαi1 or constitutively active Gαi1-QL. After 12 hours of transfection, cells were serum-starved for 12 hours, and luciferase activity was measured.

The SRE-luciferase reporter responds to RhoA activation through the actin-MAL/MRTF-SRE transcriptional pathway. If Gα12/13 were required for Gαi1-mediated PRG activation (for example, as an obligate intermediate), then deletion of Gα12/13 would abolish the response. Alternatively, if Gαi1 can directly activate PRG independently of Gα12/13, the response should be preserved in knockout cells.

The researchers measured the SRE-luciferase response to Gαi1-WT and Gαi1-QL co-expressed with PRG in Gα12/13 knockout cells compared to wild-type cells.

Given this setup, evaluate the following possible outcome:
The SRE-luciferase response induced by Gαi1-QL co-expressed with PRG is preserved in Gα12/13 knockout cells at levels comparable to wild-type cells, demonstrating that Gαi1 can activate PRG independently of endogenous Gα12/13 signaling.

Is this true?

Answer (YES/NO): YES